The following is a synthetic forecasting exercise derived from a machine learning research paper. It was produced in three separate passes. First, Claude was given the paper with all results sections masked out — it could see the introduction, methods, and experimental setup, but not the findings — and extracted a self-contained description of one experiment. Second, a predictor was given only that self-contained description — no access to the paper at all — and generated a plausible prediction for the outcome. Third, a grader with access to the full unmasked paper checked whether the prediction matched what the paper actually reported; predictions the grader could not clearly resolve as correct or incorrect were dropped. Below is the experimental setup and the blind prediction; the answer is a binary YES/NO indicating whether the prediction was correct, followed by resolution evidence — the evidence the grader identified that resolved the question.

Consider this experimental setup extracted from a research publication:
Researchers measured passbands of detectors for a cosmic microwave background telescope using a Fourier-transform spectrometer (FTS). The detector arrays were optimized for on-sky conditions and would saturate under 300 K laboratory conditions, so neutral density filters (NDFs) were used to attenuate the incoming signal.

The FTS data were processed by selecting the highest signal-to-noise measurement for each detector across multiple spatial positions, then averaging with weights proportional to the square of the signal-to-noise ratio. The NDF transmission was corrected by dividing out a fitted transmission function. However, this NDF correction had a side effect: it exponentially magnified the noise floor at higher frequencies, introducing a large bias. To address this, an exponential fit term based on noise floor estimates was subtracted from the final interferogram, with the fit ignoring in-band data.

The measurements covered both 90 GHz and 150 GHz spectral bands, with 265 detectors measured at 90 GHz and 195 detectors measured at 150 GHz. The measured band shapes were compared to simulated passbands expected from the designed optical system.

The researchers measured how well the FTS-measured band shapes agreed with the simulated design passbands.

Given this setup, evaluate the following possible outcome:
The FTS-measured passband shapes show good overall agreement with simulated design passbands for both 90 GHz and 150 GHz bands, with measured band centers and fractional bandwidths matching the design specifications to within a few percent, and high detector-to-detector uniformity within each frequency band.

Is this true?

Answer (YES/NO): YES